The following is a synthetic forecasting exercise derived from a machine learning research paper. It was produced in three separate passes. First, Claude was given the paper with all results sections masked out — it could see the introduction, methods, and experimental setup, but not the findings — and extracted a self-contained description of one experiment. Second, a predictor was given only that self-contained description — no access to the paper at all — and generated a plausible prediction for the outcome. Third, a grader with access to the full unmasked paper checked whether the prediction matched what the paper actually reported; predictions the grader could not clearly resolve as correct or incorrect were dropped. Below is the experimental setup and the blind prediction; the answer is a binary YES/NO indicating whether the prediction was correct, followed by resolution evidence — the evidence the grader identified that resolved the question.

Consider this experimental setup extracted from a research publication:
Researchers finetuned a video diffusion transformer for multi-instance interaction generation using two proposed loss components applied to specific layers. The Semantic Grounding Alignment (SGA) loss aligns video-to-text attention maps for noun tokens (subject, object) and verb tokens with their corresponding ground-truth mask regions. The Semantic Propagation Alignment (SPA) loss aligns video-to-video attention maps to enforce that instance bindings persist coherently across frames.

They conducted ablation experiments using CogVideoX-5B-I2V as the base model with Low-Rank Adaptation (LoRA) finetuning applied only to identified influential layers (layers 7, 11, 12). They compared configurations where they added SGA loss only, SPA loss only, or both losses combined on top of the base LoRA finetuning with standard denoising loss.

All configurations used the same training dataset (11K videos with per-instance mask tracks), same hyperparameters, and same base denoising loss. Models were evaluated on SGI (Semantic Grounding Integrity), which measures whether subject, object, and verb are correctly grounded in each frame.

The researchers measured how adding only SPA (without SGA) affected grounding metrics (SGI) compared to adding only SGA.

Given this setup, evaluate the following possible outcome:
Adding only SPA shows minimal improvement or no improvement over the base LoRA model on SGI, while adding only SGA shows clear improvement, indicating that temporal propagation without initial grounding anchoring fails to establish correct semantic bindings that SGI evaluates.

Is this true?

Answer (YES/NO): NO